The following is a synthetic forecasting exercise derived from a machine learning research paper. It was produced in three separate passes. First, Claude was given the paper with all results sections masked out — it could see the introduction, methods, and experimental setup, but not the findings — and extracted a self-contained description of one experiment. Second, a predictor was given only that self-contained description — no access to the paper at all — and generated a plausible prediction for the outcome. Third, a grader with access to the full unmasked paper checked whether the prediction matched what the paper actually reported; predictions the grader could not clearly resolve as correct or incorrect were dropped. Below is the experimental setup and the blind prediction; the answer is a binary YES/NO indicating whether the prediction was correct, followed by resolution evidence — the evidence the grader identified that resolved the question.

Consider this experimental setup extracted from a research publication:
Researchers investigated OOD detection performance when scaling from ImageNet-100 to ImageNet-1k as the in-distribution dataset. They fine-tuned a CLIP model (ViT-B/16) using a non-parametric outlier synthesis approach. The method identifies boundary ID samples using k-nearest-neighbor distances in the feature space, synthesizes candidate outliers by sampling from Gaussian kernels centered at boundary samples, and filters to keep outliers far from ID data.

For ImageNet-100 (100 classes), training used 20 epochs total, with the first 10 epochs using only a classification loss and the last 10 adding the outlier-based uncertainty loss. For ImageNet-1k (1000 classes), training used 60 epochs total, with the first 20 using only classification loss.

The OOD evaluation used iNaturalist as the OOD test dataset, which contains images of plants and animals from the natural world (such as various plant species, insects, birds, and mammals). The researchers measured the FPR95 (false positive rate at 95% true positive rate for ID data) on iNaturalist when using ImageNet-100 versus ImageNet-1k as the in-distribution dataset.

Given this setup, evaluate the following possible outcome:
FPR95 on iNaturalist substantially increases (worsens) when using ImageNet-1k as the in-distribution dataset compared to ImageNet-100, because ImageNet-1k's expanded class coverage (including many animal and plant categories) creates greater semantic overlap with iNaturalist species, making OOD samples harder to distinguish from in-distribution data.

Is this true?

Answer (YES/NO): YES